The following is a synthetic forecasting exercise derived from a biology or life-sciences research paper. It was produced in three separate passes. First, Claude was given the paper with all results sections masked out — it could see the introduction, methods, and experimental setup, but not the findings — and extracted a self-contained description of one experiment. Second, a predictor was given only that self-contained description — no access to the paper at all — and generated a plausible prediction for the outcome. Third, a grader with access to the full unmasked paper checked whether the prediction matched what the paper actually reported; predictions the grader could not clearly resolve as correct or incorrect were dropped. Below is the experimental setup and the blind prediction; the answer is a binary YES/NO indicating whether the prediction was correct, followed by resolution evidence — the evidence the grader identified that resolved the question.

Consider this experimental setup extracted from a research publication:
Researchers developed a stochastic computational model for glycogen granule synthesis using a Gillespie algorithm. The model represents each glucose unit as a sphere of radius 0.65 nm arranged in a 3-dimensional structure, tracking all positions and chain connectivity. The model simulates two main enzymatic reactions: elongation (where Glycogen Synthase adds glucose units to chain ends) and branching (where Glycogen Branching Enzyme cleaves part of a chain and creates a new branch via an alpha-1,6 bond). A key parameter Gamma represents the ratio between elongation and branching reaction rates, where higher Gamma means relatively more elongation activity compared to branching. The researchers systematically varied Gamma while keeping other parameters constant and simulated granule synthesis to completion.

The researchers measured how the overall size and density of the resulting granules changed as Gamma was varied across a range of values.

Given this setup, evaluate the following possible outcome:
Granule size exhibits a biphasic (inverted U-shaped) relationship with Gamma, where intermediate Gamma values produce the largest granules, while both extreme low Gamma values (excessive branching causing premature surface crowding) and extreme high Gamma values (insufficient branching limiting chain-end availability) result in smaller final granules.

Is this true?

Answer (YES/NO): NO